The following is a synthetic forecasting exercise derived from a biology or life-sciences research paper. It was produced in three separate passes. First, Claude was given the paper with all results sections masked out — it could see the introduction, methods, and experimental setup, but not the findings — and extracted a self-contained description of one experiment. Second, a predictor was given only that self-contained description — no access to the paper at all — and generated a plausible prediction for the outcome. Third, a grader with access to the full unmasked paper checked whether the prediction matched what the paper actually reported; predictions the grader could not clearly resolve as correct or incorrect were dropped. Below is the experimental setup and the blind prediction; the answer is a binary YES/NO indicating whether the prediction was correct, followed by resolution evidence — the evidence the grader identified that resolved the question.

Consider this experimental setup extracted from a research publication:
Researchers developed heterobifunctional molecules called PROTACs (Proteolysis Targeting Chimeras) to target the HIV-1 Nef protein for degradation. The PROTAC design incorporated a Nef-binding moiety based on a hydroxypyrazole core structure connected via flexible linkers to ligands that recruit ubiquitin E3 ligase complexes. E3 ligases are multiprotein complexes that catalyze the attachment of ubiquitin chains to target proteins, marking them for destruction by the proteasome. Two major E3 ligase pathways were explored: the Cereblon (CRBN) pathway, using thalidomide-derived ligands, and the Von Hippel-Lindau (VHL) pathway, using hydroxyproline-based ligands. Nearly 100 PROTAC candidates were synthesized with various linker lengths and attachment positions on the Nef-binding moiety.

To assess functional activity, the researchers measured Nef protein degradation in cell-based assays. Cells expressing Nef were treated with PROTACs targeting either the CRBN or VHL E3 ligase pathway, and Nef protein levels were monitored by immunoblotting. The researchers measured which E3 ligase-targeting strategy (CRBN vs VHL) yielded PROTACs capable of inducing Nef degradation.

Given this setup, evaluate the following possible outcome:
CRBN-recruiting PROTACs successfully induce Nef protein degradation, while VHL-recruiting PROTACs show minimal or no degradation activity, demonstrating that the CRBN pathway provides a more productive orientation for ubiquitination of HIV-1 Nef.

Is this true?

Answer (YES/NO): YES